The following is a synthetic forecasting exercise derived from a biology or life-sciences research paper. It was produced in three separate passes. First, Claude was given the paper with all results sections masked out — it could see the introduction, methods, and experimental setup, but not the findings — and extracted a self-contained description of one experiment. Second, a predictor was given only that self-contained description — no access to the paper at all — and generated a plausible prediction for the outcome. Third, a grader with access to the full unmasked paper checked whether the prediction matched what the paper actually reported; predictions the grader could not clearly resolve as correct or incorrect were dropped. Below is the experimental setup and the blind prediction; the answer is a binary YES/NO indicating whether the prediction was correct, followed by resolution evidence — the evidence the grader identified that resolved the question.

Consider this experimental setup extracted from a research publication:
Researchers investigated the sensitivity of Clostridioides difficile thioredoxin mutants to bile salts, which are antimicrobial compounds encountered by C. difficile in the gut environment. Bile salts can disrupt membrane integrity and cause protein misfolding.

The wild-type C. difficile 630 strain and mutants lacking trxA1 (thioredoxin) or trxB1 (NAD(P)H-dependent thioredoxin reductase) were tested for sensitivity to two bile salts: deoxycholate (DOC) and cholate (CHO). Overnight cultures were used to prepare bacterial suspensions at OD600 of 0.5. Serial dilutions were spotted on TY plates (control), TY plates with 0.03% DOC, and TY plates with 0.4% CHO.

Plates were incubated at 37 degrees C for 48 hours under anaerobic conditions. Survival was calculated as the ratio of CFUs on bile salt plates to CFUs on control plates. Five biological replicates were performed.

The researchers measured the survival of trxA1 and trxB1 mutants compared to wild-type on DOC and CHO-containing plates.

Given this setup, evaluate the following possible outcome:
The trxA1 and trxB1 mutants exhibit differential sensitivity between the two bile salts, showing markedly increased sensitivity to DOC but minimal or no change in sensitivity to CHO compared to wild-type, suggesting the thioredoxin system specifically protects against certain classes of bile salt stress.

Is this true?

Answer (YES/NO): NO